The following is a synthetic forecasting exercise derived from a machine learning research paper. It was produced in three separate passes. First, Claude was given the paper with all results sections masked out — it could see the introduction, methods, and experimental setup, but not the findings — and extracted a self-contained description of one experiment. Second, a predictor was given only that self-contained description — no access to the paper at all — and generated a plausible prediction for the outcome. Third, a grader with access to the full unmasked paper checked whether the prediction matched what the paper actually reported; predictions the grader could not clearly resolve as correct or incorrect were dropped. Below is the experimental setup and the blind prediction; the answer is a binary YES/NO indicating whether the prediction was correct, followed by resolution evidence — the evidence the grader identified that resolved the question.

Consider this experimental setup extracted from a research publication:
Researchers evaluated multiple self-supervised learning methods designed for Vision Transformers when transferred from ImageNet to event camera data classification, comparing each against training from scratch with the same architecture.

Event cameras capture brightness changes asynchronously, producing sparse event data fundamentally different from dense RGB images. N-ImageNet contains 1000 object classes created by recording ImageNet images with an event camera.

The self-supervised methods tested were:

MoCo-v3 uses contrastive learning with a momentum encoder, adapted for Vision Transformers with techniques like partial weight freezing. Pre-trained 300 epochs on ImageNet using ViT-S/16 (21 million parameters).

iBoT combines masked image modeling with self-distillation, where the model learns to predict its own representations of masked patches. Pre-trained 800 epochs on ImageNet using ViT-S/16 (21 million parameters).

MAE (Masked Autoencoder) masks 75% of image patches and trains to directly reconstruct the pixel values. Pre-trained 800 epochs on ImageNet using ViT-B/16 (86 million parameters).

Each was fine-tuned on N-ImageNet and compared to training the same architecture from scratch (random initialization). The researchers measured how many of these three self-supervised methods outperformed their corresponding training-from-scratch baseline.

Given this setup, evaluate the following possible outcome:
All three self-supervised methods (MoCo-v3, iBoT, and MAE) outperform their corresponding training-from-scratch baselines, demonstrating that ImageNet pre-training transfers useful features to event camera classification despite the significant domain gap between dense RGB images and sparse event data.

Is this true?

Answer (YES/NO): NO